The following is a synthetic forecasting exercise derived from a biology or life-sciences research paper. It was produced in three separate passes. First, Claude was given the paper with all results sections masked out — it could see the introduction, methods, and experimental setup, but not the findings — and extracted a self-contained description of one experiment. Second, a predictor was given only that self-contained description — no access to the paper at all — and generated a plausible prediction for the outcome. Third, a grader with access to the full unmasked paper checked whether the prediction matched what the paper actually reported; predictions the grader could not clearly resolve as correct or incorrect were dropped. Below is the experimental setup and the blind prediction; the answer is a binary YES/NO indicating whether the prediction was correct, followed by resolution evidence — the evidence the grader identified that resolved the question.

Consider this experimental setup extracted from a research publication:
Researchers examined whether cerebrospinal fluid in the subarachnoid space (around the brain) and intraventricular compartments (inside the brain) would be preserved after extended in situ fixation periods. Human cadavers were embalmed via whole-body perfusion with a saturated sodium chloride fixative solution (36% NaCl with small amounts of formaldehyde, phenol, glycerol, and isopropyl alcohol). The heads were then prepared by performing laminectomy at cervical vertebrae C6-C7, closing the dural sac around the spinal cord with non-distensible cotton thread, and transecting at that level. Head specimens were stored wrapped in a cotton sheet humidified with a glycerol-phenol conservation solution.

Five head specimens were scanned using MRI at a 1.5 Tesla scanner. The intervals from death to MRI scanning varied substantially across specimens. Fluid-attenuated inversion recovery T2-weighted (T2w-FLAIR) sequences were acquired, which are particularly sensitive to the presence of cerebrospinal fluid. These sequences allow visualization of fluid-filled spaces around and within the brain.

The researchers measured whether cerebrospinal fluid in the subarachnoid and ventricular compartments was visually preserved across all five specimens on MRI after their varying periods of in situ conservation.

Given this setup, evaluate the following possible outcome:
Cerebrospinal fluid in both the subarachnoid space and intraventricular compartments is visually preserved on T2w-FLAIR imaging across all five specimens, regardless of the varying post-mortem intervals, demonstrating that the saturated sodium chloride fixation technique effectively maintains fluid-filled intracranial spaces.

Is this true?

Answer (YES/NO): NO